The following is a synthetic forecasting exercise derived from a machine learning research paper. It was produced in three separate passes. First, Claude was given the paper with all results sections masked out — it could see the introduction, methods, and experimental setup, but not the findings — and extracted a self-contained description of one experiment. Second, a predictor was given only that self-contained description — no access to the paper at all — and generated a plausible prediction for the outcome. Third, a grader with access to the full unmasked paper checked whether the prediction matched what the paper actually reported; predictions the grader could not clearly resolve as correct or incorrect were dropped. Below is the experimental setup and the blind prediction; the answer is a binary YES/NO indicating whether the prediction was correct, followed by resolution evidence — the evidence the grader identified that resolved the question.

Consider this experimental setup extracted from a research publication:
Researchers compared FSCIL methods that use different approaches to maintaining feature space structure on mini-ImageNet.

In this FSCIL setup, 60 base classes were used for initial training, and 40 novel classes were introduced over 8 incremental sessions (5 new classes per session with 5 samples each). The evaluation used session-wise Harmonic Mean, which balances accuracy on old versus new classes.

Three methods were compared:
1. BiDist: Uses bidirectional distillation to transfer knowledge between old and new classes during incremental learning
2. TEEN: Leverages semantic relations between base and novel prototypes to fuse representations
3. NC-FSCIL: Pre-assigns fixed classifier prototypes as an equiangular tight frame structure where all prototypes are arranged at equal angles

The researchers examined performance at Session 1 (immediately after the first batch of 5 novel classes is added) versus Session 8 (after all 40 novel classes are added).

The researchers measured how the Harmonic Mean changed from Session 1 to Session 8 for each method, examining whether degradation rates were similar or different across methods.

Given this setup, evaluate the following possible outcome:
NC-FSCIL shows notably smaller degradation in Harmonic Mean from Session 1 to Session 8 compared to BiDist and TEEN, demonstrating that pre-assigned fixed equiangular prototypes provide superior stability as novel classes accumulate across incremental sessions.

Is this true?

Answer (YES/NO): NO